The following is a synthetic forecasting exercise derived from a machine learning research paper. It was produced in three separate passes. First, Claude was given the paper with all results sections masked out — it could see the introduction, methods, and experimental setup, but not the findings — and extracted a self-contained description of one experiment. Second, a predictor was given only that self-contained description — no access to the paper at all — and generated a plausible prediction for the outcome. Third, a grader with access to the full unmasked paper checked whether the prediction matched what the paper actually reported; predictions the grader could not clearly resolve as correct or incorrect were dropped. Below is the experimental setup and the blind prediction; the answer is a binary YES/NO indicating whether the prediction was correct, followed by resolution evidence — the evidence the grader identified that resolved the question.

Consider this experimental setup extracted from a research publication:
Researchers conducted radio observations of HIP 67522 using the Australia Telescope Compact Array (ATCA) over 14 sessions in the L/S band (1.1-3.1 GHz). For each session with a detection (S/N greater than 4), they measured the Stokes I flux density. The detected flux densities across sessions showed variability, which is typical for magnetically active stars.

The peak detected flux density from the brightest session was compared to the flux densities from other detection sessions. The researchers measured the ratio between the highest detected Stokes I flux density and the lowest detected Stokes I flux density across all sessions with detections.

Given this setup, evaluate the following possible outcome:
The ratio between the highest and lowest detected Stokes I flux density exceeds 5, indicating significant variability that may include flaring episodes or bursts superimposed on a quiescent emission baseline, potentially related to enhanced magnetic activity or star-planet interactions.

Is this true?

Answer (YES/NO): YES